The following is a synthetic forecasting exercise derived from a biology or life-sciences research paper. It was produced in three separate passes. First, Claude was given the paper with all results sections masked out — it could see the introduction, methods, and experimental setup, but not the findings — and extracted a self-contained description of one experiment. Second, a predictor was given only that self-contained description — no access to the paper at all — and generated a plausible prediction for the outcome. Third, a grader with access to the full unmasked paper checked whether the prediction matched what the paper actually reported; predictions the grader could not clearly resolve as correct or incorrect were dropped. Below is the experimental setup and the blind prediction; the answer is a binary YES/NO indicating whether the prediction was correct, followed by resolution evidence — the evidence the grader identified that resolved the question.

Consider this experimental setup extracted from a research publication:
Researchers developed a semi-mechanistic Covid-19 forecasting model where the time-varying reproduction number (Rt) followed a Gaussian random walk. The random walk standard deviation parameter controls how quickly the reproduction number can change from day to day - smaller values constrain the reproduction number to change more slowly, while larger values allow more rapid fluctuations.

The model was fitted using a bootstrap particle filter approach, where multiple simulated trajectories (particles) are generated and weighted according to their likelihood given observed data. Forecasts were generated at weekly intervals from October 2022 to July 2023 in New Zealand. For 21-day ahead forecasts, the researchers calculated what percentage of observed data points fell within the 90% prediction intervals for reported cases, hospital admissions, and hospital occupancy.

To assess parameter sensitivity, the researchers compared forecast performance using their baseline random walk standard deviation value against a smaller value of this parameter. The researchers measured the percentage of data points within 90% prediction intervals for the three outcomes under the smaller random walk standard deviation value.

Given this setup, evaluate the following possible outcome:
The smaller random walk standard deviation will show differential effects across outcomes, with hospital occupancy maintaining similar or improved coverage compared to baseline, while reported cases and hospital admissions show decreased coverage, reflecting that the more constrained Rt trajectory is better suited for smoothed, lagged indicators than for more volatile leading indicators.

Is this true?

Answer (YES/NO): NO